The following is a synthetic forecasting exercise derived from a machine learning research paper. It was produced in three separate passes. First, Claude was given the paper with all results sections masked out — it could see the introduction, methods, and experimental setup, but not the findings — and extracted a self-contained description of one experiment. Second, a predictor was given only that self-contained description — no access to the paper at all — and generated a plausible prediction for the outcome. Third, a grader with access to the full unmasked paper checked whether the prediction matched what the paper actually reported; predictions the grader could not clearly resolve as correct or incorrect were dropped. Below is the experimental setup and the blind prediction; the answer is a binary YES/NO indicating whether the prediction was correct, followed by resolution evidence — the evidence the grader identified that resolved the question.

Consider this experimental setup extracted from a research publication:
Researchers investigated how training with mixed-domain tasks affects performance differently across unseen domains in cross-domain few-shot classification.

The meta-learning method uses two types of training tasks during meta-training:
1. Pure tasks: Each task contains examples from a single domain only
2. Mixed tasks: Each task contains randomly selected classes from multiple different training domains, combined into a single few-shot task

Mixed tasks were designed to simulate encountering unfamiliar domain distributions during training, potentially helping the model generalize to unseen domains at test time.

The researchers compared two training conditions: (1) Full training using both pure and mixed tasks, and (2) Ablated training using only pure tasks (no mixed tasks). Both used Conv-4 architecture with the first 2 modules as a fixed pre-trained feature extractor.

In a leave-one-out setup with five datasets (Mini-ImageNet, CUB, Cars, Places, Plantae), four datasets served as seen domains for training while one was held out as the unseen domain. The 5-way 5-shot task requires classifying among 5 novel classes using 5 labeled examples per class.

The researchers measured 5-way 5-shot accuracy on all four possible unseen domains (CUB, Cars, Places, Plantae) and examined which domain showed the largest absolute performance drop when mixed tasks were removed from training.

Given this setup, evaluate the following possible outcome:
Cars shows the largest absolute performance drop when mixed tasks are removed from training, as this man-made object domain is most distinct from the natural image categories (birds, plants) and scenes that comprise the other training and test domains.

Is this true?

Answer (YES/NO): NO